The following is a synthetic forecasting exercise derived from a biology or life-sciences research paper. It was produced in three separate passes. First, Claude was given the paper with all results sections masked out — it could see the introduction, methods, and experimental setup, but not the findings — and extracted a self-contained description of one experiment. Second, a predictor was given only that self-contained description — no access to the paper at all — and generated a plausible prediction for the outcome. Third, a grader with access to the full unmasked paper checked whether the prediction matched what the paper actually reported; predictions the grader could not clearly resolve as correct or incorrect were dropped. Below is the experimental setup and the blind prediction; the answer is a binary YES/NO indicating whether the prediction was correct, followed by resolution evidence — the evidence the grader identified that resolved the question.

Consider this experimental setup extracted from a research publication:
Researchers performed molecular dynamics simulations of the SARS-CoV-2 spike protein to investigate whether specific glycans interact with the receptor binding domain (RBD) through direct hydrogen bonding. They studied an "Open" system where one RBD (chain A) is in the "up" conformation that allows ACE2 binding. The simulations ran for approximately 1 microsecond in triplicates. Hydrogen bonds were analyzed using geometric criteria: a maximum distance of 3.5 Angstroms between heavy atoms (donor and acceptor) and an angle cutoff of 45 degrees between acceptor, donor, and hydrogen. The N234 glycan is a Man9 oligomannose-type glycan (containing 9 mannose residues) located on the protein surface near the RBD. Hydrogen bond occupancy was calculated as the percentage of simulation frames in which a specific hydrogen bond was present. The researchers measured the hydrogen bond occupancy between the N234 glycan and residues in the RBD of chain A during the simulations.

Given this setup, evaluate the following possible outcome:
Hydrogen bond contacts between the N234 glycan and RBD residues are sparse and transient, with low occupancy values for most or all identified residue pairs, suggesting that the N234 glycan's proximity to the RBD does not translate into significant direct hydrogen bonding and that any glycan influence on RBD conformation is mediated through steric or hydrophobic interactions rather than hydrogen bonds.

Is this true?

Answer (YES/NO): NO